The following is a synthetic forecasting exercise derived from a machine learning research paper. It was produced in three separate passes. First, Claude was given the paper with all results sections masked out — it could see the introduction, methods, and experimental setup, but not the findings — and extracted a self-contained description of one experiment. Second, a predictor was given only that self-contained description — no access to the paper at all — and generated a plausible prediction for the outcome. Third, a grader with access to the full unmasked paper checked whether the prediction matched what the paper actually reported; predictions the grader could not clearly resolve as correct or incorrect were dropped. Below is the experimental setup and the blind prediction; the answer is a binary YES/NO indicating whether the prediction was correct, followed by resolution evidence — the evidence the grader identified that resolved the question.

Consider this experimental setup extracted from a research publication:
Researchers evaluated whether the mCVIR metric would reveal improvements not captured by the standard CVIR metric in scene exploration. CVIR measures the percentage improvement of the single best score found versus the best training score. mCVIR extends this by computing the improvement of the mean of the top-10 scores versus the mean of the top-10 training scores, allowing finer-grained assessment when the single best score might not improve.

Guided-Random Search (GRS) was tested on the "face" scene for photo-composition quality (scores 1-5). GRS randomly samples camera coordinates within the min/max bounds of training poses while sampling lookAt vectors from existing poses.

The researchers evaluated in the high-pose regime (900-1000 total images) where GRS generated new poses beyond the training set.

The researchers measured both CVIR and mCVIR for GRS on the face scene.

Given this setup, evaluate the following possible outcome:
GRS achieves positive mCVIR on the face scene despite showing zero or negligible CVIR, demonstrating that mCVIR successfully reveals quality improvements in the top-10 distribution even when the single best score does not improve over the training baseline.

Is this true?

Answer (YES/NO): YES